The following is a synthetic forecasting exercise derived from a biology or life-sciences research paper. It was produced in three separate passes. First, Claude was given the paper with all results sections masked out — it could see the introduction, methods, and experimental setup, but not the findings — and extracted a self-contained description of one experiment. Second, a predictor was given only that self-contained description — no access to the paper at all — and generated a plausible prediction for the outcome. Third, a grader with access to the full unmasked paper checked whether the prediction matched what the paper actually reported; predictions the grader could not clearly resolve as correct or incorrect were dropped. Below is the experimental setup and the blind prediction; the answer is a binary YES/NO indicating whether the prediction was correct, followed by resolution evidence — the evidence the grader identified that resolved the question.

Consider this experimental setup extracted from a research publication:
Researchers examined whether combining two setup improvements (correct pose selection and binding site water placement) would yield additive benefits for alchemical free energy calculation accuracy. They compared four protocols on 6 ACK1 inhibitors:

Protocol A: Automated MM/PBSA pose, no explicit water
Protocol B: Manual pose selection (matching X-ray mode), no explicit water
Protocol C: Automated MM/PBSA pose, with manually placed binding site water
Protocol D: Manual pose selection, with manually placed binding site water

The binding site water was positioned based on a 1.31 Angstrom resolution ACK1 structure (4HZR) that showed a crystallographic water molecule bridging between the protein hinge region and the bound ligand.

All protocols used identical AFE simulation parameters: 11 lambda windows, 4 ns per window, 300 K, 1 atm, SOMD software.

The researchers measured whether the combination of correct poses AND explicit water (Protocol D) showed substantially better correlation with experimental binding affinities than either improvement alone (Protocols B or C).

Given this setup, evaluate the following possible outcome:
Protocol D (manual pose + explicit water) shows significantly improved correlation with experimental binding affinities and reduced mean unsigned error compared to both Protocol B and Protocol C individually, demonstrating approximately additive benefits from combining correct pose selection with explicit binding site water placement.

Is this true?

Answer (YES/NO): YES